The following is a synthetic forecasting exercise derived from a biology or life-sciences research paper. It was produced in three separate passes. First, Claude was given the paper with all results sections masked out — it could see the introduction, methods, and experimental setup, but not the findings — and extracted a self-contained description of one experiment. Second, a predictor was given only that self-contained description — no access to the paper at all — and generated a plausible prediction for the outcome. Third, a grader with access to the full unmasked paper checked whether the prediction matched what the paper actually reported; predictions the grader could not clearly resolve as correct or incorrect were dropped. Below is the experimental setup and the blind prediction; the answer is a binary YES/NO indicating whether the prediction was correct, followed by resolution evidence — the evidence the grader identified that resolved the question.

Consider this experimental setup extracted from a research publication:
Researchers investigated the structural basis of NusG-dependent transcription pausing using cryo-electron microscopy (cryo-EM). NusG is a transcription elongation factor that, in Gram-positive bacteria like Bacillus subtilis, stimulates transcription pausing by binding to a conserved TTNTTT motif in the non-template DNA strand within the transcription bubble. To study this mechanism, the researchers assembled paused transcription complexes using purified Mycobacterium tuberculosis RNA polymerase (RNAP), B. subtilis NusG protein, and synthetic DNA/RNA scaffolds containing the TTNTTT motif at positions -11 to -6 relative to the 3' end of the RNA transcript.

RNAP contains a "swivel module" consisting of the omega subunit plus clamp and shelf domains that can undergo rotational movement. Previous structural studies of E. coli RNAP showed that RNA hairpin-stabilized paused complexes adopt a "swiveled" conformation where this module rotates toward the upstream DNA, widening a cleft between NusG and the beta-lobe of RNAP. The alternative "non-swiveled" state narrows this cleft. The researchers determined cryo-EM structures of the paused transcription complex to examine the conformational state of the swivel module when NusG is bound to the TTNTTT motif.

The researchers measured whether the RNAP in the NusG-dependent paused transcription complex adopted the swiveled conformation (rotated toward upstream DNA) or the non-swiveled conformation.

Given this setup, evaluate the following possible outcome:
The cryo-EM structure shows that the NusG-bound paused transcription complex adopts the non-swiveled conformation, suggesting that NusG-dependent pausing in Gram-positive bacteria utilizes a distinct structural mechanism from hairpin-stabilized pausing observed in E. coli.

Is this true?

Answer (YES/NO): NO